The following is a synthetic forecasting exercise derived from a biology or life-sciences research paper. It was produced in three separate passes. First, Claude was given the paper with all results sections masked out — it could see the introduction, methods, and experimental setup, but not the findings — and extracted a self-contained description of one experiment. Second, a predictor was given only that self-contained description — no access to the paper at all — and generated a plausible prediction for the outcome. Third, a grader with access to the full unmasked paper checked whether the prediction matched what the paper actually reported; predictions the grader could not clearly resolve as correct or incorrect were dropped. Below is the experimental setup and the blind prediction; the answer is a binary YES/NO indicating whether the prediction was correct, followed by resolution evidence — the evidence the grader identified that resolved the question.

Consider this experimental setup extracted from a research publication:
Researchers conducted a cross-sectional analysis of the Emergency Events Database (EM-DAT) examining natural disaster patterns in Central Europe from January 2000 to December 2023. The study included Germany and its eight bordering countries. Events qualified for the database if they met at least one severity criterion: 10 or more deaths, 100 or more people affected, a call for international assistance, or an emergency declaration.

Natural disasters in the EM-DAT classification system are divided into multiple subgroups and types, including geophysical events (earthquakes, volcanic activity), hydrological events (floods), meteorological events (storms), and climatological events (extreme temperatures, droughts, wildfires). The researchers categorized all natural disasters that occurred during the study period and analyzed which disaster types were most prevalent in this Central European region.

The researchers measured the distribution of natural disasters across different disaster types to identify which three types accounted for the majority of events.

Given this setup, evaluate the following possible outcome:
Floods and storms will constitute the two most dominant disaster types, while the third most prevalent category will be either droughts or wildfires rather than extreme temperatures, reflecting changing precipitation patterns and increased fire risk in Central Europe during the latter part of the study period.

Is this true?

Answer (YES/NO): NO